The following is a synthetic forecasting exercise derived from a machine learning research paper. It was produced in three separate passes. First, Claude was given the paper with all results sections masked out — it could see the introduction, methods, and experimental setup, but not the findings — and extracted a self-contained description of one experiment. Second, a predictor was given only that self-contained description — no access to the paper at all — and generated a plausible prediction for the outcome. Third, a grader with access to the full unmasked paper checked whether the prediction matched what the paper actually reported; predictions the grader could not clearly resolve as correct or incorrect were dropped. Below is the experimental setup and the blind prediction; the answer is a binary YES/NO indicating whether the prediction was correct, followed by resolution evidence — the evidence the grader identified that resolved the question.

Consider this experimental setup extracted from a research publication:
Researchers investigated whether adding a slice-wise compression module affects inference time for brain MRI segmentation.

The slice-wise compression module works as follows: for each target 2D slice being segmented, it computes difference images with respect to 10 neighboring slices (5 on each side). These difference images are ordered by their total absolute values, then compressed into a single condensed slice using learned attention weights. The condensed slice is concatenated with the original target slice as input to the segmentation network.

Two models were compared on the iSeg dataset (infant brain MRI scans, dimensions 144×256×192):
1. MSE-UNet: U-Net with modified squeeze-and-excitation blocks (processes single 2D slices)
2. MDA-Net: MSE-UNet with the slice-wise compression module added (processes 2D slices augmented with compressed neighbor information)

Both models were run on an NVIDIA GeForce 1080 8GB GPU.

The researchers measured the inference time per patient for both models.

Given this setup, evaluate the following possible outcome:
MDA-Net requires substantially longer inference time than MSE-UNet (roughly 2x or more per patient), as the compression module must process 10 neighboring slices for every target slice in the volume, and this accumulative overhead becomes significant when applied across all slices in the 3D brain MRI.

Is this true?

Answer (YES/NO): NO